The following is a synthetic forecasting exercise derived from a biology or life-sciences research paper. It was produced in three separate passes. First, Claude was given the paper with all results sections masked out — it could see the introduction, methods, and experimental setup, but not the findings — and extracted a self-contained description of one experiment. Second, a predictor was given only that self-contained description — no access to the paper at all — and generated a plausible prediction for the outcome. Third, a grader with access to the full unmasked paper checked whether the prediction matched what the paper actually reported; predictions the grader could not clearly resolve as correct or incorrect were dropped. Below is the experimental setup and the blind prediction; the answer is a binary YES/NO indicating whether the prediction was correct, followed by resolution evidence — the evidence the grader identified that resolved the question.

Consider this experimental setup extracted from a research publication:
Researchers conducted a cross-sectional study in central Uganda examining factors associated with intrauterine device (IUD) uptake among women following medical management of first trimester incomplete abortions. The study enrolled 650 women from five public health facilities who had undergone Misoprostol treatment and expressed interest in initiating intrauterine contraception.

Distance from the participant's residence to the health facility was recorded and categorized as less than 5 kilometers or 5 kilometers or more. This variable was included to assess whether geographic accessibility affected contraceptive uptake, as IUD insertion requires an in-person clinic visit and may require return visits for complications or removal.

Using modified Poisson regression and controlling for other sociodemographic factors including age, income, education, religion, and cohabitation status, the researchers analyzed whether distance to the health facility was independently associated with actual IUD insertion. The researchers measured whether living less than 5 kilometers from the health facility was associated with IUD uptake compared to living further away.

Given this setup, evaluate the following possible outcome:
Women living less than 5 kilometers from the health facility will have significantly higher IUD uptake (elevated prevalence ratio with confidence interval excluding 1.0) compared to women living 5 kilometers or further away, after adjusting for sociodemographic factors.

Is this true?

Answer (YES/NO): NO